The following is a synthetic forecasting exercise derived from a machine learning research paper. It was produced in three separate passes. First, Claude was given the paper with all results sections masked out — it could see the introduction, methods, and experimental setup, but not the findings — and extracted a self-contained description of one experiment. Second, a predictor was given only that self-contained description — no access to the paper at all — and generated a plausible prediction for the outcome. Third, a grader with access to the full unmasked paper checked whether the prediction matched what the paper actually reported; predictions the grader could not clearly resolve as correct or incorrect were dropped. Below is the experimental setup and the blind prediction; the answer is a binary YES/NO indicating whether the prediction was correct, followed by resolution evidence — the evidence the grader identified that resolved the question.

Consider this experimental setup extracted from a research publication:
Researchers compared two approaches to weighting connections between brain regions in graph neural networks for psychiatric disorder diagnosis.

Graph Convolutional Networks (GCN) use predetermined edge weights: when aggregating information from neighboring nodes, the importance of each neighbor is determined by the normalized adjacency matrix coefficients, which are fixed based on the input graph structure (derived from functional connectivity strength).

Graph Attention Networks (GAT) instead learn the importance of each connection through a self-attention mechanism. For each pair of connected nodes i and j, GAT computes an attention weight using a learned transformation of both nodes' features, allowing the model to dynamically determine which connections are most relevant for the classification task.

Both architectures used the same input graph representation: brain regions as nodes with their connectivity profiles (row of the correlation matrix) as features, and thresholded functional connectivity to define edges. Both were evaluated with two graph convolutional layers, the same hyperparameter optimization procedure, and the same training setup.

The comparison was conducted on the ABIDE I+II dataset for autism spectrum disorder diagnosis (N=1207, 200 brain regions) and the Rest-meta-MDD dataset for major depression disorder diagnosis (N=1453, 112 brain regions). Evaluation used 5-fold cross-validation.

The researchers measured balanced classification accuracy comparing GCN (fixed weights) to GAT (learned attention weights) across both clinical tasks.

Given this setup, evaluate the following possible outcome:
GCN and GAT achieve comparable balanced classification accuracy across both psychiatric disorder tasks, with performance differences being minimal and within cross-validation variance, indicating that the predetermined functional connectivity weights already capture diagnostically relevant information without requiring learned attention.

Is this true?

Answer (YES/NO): YES